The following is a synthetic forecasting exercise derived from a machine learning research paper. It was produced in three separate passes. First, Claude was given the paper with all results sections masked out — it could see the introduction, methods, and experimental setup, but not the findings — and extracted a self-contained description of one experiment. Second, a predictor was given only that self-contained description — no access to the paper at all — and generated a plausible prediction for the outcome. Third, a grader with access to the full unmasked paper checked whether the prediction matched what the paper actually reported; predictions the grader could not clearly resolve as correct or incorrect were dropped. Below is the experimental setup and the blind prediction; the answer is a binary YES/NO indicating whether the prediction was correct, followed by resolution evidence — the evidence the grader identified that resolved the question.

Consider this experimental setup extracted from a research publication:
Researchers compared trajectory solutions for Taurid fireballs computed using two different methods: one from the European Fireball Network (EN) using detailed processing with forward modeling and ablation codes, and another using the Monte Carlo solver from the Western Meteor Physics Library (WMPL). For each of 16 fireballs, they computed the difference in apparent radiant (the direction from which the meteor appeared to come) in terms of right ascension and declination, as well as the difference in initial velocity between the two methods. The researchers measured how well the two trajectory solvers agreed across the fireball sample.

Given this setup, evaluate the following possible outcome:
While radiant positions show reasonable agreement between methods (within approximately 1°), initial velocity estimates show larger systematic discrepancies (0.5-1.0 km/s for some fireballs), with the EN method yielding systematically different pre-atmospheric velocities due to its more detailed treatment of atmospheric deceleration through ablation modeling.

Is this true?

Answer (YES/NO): NO